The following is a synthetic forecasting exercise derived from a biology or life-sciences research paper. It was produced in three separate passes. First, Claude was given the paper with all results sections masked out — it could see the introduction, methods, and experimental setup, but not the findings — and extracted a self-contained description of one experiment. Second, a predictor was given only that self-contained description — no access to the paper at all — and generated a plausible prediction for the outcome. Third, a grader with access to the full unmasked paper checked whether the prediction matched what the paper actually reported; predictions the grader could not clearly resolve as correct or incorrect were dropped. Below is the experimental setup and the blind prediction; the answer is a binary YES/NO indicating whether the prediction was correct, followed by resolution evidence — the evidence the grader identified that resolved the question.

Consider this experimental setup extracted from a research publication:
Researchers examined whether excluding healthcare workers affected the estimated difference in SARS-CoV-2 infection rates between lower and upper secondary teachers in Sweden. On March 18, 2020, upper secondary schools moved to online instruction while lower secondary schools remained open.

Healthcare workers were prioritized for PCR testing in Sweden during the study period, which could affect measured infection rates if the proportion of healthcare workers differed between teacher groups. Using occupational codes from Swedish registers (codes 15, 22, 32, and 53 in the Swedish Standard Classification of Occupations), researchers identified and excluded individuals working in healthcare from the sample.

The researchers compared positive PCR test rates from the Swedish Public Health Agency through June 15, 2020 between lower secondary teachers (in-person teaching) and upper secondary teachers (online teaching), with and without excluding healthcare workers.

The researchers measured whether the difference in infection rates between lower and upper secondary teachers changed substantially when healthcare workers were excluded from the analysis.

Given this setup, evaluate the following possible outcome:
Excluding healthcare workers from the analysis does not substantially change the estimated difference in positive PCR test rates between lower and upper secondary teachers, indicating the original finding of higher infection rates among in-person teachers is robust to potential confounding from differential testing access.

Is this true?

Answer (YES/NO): YES